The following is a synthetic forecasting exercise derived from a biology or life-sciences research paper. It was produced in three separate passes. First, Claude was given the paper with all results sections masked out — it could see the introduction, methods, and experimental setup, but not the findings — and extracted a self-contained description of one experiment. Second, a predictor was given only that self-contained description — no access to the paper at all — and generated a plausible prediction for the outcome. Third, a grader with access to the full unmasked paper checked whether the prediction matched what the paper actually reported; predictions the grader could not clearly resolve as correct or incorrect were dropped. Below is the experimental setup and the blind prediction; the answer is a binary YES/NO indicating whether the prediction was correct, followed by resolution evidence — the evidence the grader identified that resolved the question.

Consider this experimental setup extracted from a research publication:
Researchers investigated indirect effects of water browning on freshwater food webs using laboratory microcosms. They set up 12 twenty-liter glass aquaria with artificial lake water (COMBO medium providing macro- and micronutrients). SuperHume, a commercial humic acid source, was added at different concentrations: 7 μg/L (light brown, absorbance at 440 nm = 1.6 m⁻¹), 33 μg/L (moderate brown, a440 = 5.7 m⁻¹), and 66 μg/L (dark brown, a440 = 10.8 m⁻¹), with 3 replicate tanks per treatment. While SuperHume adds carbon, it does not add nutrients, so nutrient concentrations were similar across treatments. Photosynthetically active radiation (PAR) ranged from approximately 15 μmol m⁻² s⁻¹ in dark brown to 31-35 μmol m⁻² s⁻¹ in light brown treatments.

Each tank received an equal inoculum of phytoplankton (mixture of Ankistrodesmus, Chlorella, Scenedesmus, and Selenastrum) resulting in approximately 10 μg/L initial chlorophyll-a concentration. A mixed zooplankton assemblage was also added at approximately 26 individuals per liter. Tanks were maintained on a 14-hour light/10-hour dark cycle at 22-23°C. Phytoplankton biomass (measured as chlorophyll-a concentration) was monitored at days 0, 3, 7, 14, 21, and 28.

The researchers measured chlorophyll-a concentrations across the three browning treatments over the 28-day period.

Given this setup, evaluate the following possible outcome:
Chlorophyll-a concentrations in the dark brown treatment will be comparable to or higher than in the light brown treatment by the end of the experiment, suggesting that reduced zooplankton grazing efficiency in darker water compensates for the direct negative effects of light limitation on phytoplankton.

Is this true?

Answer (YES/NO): NO